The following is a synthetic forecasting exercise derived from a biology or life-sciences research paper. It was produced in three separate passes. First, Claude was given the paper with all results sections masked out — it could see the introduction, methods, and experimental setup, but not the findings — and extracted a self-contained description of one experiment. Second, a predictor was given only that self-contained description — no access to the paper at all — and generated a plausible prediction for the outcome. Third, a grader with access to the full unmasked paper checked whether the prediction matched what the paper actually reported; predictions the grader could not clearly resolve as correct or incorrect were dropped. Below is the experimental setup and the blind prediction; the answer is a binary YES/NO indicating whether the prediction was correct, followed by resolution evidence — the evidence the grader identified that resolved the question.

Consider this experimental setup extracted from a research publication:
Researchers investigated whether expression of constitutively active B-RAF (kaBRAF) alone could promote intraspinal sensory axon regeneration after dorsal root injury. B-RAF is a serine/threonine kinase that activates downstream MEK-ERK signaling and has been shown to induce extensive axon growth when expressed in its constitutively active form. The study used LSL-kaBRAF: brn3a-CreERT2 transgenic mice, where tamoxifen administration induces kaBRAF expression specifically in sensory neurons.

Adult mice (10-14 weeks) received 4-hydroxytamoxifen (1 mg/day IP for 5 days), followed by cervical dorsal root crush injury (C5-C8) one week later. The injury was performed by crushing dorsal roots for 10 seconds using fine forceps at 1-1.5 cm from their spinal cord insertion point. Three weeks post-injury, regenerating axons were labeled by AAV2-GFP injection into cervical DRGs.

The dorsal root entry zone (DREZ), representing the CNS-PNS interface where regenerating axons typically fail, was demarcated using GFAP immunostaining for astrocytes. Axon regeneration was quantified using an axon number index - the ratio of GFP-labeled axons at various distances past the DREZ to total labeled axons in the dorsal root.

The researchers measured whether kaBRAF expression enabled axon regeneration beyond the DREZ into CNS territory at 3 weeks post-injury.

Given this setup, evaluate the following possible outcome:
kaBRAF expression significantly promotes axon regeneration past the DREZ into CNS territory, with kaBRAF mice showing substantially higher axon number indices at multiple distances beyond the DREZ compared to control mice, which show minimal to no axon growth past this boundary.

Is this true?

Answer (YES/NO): NO